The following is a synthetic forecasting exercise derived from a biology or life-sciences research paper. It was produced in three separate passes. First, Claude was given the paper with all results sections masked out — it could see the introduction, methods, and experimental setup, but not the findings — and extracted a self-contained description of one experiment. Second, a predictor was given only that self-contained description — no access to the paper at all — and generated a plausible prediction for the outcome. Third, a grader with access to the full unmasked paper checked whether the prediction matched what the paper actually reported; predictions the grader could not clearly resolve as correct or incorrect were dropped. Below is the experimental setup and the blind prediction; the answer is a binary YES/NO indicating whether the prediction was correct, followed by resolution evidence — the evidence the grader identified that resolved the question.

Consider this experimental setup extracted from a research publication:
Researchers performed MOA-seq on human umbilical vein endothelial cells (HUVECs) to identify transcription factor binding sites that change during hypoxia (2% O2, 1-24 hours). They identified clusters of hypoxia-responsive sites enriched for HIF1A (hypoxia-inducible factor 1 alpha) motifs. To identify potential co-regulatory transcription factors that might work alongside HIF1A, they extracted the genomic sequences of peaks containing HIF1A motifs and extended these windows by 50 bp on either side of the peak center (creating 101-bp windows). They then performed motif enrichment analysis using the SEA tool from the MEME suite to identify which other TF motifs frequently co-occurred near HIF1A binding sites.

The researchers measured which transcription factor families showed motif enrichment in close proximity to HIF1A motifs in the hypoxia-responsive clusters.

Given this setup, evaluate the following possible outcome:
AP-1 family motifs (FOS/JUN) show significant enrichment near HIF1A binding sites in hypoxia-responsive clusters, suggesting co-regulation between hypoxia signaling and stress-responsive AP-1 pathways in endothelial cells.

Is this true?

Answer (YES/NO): YES